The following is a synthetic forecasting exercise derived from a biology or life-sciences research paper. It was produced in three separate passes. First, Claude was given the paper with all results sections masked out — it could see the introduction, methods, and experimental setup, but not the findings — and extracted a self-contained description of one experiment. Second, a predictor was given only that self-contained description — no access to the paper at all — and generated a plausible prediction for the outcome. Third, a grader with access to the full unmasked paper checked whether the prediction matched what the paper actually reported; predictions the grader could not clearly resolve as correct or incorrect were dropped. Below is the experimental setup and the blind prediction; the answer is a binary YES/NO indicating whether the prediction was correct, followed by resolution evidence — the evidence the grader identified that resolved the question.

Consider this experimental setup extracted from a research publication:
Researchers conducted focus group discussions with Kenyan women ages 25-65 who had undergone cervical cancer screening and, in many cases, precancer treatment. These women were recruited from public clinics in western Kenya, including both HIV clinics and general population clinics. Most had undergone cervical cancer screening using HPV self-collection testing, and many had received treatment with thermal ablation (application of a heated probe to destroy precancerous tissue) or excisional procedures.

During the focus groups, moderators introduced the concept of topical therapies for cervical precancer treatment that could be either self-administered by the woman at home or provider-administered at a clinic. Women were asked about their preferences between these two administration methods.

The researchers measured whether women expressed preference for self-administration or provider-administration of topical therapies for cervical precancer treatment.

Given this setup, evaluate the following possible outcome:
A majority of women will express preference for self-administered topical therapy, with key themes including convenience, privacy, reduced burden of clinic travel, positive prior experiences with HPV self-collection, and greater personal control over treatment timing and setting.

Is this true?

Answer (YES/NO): NO